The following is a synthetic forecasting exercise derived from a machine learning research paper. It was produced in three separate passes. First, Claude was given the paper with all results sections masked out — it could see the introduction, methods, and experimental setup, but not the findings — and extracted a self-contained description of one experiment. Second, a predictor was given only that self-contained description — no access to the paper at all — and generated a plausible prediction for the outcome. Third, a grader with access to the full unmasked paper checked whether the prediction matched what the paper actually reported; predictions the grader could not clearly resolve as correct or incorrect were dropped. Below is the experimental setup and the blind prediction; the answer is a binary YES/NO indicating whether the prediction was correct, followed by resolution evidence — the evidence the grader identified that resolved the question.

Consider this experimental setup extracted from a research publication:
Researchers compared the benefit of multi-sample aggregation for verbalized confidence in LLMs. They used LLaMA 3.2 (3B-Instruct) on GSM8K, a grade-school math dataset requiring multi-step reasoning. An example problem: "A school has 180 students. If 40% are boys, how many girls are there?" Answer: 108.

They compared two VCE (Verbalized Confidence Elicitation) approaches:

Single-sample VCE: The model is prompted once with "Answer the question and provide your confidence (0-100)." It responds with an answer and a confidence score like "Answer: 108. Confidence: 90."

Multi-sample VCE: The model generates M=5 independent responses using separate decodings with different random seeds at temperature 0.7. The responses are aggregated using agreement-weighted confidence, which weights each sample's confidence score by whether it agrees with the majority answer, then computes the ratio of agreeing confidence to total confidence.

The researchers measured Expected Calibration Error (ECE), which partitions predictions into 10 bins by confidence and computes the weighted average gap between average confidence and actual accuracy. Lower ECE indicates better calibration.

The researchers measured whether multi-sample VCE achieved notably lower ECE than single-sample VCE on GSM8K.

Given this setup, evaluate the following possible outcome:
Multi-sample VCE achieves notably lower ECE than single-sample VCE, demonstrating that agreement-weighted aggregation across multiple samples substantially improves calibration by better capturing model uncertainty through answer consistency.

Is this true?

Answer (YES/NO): YES